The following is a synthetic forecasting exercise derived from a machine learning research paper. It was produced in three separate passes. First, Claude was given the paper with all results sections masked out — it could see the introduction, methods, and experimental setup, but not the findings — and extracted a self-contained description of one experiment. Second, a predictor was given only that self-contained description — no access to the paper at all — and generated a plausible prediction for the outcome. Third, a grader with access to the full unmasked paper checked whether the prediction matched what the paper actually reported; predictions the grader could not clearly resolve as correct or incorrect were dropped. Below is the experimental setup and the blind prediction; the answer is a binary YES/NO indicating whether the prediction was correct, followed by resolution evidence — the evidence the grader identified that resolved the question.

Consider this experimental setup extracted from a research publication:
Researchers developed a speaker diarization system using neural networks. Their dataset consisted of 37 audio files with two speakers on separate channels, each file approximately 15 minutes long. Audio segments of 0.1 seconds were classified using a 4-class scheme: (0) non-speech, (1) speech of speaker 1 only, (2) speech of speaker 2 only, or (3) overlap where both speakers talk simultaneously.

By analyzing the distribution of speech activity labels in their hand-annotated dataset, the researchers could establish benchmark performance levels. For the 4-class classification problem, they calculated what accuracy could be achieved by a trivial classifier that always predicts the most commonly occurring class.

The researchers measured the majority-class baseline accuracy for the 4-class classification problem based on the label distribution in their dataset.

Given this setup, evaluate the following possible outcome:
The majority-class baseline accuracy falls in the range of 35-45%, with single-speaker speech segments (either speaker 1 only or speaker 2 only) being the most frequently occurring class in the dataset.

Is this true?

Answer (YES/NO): NO